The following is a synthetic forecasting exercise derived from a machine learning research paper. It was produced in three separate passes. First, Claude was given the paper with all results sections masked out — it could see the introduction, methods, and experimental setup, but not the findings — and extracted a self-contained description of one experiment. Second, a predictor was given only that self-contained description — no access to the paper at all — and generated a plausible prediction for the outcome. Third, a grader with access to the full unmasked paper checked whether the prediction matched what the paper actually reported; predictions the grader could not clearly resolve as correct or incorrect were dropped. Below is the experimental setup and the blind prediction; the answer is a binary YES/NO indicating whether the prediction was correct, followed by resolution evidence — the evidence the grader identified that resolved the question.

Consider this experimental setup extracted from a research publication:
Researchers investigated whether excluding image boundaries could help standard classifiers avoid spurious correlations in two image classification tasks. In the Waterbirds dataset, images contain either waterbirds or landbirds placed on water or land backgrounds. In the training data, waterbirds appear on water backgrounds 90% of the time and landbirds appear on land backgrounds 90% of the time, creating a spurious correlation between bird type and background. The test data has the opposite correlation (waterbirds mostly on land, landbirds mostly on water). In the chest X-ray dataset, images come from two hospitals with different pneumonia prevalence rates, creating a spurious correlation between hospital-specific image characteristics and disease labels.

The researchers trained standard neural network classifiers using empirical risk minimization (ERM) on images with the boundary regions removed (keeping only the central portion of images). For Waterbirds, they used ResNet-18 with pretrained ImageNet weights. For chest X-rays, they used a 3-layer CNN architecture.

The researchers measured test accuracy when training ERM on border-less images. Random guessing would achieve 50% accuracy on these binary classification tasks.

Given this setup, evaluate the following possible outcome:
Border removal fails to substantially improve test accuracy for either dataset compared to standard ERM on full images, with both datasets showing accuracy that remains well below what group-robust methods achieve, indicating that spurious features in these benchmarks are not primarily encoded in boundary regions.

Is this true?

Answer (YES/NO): YES